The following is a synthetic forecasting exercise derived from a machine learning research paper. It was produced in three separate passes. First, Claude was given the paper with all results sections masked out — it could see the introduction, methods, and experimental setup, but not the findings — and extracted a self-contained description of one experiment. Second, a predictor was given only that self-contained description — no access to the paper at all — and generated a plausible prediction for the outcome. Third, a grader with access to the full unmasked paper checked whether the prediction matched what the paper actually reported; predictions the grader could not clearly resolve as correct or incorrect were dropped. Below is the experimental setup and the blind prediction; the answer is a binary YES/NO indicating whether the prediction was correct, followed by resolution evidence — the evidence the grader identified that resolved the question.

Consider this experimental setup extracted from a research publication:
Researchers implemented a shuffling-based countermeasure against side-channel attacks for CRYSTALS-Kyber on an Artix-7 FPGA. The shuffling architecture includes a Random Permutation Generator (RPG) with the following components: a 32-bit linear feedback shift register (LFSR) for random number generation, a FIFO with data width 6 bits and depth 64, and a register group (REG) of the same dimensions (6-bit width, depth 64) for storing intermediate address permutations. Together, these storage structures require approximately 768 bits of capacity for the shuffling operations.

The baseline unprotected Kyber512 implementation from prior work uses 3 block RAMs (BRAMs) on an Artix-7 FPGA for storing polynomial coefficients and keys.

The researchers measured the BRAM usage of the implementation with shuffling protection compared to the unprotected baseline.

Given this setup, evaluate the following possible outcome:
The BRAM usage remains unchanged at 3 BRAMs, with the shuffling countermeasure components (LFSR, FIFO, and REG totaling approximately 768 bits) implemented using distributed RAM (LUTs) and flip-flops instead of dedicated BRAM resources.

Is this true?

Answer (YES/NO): YES